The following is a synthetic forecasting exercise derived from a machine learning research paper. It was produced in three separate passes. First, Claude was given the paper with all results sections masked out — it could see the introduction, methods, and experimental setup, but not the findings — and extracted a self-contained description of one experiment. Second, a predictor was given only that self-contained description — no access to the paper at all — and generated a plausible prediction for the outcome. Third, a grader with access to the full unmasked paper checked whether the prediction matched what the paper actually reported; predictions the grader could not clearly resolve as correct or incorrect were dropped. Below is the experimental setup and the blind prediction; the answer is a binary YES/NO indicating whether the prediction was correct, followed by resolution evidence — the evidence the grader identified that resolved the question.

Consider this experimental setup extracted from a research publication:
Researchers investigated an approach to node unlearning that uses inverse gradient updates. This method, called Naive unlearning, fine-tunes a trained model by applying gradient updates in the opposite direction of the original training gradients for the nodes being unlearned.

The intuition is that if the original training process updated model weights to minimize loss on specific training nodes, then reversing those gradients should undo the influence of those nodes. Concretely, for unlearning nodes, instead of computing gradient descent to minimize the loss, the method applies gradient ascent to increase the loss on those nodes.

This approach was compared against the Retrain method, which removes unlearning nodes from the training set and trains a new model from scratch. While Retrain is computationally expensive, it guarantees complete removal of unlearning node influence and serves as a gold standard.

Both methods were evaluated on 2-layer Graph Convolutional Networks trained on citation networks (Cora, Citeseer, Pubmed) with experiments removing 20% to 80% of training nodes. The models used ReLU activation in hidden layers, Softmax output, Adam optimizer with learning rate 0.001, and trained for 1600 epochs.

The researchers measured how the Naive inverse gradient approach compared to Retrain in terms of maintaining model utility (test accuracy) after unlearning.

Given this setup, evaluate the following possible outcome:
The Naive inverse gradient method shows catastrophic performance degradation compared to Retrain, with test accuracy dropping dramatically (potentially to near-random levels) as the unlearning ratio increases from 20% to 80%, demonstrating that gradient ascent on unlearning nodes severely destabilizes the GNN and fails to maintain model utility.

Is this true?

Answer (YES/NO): NO